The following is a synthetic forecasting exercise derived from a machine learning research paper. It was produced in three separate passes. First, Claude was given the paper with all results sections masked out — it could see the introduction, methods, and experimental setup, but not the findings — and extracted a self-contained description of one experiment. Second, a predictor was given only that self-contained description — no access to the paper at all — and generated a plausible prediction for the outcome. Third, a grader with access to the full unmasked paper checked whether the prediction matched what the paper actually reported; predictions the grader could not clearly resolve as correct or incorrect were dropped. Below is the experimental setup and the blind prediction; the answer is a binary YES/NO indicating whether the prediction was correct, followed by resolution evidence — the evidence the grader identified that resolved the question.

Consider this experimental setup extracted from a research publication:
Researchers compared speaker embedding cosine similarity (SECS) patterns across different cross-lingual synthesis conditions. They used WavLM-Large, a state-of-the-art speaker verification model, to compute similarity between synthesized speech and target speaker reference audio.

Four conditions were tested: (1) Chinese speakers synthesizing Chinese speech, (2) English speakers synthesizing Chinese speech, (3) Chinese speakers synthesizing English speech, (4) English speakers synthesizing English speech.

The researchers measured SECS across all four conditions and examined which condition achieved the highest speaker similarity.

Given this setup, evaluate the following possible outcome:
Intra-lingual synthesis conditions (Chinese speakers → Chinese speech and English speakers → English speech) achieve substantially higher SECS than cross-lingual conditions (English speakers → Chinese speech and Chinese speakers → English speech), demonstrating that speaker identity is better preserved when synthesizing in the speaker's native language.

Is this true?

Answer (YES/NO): NO